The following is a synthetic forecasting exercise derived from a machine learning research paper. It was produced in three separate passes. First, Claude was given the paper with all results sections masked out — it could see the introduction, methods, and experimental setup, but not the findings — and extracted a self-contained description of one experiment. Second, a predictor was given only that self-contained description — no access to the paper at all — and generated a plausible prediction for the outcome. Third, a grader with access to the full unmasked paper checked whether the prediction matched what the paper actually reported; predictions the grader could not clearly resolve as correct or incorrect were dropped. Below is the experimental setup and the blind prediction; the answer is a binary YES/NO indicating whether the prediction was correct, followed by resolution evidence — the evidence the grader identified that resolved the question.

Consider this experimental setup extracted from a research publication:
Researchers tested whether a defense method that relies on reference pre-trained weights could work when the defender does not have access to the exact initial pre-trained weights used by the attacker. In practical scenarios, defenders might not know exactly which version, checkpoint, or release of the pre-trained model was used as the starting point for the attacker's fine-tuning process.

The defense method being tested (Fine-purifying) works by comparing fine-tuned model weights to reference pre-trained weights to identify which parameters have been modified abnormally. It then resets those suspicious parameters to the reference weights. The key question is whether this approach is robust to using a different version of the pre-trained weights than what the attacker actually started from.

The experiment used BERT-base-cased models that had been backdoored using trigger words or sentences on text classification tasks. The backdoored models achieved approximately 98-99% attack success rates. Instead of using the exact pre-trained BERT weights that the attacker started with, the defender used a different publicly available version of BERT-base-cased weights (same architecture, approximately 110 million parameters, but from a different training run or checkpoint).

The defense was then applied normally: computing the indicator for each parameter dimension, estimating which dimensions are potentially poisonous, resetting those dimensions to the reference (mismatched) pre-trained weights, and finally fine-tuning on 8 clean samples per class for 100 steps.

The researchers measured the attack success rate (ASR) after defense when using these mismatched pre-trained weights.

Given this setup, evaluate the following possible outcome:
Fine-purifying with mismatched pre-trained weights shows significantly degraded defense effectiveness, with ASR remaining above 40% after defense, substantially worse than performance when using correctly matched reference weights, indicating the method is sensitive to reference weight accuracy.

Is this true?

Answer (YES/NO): NO